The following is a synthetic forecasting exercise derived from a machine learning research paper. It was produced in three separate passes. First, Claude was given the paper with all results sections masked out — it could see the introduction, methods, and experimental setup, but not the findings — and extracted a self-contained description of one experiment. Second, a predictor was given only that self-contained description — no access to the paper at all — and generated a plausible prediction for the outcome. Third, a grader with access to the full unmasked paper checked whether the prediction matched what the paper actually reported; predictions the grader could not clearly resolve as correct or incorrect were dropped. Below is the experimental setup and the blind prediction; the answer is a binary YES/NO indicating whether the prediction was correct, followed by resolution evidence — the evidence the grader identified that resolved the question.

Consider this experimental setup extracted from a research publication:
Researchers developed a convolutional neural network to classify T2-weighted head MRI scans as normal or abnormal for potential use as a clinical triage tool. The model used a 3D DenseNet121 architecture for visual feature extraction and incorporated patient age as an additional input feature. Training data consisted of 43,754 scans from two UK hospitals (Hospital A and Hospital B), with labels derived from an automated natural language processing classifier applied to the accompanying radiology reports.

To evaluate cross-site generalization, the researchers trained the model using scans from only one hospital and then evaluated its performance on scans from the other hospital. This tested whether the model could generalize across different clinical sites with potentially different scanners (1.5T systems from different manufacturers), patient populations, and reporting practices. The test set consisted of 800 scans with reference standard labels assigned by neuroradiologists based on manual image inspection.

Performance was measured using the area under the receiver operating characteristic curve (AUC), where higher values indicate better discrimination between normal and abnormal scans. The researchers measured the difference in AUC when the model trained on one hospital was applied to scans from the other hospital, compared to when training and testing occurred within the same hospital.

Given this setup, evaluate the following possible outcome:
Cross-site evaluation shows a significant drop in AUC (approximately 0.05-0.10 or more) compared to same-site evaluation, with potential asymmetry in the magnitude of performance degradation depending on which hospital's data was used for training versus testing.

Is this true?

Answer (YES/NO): NO